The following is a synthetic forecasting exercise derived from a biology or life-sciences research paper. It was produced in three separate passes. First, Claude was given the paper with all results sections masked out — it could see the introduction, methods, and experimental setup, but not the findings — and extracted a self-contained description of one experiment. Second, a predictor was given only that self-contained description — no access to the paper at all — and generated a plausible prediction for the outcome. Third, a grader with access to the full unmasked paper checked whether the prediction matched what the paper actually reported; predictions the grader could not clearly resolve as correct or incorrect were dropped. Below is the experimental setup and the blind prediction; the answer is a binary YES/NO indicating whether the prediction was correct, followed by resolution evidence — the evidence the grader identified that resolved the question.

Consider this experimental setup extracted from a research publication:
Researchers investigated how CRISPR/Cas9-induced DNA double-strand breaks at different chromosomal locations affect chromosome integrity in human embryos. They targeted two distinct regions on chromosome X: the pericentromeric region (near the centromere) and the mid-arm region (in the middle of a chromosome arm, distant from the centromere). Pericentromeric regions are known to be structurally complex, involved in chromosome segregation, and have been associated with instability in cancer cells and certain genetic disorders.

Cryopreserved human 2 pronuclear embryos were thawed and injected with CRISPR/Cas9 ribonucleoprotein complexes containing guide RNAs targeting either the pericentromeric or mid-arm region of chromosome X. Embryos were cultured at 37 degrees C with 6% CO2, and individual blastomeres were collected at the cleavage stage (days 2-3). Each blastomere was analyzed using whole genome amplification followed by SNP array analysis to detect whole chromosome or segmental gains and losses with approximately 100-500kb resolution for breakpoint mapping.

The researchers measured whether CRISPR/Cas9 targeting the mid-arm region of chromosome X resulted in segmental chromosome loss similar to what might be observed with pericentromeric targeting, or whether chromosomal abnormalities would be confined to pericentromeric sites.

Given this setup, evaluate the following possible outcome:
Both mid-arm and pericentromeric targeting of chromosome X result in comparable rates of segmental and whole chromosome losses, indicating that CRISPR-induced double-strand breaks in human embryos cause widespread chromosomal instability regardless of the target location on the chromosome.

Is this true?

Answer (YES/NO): NO